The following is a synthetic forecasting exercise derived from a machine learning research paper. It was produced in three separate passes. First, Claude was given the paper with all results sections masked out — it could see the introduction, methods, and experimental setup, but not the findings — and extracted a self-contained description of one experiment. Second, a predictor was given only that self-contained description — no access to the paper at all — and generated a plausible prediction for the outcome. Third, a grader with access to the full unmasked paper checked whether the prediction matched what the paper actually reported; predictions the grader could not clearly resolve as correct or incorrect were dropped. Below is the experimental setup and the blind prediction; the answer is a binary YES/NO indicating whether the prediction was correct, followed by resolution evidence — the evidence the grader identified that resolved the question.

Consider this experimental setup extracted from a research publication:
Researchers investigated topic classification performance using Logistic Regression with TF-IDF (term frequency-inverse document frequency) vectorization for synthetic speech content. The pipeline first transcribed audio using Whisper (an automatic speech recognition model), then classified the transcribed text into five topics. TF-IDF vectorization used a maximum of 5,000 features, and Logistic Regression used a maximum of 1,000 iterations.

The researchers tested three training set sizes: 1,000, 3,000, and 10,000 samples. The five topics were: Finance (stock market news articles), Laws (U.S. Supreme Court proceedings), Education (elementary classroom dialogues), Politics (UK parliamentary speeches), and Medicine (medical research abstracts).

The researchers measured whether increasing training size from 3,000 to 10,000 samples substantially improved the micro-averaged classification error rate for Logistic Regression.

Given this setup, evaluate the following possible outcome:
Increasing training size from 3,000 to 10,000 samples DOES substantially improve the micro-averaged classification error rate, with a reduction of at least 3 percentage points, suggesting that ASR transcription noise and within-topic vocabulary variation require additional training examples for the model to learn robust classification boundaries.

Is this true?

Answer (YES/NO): NO